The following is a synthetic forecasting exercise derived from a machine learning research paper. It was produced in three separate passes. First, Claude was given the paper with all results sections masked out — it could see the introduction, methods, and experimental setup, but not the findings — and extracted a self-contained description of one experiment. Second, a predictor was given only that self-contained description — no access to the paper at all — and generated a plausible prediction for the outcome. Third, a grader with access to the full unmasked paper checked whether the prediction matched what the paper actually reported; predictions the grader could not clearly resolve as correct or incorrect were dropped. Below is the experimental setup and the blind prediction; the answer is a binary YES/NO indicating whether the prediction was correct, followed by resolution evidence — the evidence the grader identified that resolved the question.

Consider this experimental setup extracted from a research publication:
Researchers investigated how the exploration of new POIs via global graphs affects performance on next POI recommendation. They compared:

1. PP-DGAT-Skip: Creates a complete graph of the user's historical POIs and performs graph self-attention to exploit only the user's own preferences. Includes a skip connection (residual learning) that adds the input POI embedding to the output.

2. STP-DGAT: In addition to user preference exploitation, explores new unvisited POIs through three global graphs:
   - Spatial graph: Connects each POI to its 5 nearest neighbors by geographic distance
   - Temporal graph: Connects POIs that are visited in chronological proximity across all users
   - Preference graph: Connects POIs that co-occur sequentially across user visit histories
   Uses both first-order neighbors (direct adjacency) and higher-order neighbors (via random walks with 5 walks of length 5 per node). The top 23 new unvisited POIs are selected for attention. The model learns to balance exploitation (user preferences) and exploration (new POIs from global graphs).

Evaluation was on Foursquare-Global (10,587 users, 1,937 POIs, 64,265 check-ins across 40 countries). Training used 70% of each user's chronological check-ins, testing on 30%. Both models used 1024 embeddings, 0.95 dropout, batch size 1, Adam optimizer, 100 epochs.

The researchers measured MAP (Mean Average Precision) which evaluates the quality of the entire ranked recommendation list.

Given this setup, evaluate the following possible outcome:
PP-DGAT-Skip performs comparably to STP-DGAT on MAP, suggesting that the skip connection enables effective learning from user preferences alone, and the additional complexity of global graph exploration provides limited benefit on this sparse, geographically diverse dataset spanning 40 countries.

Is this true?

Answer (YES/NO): NO